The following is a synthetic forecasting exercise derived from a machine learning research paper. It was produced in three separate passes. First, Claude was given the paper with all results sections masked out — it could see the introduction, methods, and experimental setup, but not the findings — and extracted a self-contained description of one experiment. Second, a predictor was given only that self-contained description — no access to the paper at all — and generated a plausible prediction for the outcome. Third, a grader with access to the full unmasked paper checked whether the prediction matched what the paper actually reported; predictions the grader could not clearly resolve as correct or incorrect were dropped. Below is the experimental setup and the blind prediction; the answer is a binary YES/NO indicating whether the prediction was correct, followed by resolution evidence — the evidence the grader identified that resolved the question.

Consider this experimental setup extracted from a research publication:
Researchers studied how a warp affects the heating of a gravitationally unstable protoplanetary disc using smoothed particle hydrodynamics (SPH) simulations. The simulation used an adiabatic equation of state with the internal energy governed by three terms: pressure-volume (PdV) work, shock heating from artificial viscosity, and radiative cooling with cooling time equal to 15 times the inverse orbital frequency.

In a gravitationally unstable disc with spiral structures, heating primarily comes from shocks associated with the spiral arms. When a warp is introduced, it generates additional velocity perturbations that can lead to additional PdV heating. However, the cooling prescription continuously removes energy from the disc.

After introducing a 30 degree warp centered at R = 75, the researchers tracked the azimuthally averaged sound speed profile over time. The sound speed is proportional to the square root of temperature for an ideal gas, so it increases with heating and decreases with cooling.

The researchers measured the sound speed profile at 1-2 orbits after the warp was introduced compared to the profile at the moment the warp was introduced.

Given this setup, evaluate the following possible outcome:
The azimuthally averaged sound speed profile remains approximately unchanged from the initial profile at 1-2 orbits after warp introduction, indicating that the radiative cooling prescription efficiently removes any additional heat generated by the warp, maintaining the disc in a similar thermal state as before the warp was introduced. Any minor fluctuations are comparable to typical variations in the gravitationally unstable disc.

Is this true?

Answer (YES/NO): NO